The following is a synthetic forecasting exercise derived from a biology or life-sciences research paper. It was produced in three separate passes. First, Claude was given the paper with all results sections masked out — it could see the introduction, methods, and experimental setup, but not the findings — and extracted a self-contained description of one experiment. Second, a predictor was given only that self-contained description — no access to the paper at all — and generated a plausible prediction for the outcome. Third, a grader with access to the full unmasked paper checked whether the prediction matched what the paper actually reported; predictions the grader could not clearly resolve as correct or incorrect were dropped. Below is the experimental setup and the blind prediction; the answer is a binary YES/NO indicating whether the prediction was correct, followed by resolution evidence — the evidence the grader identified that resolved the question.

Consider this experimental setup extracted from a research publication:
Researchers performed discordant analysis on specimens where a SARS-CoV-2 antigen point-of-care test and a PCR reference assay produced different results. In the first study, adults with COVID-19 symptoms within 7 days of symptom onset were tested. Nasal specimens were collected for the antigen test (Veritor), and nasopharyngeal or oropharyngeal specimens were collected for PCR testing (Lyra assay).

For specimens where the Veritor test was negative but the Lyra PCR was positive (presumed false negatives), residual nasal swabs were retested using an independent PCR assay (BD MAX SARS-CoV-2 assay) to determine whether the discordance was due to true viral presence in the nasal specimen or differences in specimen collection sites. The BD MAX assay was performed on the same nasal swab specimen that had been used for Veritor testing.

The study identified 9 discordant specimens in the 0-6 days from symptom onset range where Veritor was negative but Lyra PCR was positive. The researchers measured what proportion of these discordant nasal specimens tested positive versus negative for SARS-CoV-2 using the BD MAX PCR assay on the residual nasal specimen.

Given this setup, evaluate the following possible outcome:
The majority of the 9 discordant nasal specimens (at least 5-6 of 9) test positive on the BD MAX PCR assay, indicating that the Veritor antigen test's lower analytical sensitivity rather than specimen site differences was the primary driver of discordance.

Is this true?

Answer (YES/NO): NO